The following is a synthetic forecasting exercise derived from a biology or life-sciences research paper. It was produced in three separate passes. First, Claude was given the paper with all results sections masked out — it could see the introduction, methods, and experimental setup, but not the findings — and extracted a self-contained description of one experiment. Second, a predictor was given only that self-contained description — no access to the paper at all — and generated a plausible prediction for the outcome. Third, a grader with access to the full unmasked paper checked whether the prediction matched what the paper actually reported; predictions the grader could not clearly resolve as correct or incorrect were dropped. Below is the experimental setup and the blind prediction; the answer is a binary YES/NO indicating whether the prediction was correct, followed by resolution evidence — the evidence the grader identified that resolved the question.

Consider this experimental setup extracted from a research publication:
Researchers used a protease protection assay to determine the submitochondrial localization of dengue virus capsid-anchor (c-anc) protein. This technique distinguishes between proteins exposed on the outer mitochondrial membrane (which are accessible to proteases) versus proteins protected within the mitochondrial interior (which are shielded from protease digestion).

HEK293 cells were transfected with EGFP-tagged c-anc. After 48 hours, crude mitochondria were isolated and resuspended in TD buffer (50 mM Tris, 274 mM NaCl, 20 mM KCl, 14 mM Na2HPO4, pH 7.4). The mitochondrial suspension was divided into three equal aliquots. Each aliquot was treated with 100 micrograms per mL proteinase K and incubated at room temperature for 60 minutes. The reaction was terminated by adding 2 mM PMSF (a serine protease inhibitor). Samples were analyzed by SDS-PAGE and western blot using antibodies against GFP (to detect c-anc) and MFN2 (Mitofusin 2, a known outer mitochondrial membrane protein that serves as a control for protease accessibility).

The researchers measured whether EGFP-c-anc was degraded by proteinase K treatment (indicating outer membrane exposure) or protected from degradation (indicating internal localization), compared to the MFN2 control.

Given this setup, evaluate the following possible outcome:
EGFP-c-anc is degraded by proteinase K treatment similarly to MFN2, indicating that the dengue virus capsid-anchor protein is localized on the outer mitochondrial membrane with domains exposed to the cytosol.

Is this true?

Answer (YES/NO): YES